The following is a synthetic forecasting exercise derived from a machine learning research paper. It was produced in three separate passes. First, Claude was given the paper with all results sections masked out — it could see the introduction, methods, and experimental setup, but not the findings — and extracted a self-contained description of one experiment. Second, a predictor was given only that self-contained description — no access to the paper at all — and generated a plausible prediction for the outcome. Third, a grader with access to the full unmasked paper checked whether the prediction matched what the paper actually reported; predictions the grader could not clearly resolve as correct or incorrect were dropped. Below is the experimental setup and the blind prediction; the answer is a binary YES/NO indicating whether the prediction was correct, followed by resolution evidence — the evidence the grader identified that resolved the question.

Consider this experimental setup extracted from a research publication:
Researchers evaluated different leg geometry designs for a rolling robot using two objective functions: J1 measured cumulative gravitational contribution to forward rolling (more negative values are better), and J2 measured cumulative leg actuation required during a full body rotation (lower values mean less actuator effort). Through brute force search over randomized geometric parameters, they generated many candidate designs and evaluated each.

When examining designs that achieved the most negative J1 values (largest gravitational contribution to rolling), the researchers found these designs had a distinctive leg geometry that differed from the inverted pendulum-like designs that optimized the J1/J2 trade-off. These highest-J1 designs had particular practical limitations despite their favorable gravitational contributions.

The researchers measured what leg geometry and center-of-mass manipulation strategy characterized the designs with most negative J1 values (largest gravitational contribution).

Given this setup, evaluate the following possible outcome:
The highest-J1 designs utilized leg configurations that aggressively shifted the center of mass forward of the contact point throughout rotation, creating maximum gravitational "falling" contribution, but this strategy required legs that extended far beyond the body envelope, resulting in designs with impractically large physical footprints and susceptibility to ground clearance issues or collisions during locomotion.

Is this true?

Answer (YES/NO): NO